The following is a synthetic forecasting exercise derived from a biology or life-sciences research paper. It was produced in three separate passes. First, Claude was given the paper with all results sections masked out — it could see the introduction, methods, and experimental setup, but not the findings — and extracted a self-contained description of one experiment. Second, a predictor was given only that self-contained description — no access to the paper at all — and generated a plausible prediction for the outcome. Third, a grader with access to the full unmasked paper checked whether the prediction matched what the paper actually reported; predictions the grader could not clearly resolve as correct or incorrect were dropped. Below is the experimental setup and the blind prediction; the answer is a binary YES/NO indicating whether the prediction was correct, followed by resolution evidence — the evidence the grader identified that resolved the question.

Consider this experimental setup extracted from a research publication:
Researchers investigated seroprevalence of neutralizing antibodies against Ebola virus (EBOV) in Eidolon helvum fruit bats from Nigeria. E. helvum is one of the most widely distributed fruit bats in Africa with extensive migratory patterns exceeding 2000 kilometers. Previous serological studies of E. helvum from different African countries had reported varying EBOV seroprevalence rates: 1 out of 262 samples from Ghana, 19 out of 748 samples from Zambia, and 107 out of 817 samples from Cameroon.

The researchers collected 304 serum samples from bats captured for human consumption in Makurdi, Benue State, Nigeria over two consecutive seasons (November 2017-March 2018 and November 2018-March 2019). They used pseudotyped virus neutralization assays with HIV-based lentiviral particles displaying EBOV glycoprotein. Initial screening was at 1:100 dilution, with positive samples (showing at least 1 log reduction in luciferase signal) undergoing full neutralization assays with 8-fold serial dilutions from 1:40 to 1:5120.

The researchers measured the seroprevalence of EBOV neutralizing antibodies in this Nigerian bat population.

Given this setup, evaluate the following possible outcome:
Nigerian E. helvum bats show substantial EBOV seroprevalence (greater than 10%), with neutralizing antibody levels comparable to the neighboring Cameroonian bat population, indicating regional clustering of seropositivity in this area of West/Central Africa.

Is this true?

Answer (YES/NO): NO